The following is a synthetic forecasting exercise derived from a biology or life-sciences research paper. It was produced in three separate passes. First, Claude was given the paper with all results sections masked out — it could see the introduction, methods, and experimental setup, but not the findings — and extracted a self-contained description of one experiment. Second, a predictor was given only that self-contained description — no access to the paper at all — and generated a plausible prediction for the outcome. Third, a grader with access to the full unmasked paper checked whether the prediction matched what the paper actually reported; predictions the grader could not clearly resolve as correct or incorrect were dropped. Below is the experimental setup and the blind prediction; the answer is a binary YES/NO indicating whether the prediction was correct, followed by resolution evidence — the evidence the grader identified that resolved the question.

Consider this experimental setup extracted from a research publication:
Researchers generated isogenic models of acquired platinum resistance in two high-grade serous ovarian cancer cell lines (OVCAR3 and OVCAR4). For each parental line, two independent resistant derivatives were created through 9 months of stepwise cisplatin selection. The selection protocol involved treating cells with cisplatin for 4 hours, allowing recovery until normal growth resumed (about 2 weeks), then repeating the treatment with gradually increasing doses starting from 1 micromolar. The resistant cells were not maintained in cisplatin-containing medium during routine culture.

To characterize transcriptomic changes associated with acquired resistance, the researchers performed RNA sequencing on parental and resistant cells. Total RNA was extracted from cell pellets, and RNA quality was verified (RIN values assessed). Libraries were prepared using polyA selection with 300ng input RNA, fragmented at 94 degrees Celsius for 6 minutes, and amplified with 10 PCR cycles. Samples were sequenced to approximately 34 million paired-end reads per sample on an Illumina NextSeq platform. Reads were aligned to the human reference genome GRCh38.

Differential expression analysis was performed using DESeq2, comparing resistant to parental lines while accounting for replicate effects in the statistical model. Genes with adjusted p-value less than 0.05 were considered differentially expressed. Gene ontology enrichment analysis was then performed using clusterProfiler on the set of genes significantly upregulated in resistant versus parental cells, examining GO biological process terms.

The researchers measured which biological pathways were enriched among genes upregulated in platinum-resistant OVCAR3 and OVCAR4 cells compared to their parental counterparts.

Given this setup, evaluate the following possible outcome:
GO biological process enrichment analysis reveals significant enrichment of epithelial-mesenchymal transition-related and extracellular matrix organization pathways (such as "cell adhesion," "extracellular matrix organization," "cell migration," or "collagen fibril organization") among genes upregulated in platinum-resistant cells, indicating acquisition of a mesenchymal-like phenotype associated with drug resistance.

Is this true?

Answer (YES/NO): YES